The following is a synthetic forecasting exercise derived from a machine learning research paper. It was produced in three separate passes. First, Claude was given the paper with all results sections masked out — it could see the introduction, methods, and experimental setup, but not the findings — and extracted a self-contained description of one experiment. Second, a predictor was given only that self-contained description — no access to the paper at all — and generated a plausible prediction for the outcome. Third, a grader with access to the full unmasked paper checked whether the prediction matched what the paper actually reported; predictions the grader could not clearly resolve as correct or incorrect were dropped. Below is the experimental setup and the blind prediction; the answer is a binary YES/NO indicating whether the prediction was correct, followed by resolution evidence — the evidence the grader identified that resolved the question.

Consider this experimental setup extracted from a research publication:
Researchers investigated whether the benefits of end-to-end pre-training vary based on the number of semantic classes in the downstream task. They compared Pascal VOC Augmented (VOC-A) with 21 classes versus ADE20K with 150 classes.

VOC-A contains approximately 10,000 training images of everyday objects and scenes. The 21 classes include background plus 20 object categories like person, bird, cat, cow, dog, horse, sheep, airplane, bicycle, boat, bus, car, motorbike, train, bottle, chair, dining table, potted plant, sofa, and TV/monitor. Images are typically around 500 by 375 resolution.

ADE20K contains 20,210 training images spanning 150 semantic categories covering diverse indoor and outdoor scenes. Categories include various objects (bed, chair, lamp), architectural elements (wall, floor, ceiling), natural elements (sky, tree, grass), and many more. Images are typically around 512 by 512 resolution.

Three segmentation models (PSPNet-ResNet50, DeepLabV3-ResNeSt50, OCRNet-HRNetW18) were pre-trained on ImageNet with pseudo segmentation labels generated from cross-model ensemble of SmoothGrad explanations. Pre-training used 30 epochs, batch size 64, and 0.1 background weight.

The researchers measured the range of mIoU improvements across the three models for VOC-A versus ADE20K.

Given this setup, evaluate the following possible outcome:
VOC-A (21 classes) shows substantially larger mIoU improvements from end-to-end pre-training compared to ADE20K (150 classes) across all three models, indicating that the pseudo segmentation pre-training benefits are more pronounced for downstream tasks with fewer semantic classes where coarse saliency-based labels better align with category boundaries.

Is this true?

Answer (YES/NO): NO